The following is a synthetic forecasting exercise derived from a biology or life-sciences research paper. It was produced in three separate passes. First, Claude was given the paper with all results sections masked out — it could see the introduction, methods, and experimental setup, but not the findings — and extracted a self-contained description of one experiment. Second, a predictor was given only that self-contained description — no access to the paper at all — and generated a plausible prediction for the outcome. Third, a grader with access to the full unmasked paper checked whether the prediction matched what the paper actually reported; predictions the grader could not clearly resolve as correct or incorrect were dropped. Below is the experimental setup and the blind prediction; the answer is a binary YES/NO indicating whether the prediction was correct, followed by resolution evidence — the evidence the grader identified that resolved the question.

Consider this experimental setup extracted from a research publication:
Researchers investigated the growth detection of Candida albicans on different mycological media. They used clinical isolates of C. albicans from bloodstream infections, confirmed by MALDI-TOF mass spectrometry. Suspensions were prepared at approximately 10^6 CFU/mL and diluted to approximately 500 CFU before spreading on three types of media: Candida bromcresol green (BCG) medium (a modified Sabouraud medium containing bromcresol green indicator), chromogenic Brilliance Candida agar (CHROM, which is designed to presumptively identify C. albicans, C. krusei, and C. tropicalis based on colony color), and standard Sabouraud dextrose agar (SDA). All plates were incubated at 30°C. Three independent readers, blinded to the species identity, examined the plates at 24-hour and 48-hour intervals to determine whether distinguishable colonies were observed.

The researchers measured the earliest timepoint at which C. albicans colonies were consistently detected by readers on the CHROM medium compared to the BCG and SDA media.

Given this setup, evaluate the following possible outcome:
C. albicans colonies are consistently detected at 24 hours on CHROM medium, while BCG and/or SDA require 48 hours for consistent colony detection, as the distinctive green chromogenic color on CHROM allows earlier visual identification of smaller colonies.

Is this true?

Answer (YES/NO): NO